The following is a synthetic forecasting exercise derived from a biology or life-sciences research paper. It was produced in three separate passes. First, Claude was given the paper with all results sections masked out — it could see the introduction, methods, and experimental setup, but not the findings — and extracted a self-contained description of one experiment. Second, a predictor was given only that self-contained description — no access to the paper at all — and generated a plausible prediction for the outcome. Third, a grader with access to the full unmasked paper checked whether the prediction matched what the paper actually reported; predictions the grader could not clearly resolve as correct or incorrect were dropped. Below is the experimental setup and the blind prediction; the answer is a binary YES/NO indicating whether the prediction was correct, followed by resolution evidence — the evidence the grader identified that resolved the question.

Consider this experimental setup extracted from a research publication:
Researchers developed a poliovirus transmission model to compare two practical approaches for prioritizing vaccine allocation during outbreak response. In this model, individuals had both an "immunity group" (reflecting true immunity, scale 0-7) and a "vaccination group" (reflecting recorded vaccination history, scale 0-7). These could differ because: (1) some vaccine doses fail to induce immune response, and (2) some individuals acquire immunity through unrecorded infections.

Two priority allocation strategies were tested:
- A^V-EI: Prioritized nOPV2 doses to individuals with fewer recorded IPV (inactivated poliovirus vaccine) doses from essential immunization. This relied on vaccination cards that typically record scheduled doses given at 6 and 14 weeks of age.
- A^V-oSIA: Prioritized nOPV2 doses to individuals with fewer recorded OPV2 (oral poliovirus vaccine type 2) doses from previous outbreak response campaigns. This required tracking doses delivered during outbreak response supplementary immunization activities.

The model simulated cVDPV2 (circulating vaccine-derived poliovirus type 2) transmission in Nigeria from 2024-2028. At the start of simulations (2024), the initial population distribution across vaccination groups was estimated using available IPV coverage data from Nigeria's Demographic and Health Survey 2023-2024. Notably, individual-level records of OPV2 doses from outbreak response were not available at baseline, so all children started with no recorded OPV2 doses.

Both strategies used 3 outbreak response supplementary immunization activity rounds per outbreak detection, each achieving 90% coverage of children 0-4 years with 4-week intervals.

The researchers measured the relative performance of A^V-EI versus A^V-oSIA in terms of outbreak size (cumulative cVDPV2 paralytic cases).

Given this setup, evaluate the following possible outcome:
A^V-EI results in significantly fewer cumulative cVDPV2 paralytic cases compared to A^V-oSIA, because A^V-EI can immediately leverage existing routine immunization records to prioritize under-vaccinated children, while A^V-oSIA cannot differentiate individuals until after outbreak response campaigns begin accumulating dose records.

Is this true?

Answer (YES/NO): NO